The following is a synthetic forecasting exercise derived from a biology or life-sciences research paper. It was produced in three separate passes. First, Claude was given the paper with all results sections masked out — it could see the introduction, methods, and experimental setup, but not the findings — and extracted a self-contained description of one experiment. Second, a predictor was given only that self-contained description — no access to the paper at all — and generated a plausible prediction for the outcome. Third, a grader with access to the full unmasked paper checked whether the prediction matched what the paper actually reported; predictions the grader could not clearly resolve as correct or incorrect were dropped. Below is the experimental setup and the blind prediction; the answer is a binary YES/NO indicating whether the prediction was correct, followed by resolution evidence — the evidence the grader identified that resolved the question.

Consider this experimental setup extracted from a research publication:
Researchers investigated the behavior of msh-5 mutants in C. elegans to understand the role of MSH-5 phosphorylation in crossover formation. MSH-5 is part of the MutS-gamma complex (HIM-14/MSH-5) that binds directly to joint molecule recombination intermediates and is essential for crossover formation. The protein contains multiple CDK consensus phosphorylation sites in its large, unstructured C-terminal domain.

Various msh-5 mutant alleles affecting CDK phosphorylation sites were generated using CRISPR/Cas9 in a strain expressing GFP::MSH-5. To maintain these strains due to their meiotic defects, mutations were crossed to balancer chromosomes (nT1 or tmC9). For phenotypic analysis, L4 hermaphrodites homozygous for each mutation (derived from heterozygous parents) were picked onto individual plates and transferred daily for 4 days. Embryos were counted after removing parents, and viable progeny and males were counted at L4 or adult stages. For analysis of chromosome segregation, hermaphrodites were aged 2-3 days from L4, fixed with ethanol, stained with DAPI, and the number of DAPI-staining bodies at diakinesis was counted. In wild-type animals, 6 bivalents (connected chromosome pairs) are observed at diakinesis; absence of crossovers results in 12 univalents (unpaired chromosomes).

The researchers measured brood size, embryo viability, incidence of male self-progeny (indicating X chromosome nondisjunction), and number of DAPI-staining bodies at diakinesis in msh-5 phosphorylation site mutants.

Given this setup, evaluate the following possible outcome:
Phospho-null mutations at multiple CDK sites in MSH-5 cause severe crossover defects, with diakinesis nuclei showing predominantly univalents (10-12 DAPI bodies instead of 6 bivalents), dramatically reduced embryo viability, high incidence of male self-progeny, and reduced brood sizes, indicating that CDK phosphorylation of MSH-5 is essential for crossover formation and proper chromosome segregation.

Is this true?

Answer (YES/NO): YES